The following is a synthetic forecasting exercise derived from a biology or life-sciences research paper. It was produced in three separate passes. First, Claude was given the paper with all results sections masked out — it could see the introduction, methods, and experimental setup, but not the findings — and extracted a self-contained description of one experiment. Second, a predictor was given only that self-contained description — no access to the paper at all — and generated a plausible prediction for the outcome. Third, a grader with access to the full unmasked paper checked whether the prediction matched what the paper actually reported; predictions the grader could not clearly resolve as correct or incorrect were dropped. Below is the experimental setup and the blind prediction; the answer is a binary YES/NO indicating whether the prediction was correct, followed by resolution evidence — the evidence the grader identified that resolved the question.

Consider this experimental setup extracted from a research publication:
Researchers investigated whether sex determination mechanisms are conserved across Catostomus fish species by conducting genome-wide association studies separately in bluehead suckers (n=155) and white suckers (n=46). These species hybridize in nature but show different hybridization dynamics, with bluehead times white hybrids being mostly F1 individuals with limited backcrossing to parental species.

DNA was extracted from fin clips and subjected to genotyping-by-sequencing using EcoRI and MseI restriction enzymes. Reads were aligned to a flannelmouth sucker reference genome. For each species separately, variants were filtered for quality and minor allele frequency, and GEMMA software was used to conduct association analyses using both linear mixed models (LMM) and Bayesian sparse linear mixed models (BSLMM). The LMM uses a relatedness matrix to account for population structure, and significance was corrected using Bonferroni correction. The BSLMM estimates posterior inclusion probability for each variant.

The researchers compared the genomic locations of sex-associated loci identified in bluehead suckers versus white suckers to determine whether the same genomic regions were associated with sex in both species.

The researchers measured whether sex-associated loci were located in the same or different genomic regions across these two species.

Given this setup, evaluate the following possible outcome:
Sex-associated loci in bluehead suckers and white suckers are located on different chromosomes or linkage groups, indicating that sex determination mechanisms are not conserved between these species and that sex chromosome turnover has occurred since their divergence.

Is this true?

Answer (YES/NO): YES